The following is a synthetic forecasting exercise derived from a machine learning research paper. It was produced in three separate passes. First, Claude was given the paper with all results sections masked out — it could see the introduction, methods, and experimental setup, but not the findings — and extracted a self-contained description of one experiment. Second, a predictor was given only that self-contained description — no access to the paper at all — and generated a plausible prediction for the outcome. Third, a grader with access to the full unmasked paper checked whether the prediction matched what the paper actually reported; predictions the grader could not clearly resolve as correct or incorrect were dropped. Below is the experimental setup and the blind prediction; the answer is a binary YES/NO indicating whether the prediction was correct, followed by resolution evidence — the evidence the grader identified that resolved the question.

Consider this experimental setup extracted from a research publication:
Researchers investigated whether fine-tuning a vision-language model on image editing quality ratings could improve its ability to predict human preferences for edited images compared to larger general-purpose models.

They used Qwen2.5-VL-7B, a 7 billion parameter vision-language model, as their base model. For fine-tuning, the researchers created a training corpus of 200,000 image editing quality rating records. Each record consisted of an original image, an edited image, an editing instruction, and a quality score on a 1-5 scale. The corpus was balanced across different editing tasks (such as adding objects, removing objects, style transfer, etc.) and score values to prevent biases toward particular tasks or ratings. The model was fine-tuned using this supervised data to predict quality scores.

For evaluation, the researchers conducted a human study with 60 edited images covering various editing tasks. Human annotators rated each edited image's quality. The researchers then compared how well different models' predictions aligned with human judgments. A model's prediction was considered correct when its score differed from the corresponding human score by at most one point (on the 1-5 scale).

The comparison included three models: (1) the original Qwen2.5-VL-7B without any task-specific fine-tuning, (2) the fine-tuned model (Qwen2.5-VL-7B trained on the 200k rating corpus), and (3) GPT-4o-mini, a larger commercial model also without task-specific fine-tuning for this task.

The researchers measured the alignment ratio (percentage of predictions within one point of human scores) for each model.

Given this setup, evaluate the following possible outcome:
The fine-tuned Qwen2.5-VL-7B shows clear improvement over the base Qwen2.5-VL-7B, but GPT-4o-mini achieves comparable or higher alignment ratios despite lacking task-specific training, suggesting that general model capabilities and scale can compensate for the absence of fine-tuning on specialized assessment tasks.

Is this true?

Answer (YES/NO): NO